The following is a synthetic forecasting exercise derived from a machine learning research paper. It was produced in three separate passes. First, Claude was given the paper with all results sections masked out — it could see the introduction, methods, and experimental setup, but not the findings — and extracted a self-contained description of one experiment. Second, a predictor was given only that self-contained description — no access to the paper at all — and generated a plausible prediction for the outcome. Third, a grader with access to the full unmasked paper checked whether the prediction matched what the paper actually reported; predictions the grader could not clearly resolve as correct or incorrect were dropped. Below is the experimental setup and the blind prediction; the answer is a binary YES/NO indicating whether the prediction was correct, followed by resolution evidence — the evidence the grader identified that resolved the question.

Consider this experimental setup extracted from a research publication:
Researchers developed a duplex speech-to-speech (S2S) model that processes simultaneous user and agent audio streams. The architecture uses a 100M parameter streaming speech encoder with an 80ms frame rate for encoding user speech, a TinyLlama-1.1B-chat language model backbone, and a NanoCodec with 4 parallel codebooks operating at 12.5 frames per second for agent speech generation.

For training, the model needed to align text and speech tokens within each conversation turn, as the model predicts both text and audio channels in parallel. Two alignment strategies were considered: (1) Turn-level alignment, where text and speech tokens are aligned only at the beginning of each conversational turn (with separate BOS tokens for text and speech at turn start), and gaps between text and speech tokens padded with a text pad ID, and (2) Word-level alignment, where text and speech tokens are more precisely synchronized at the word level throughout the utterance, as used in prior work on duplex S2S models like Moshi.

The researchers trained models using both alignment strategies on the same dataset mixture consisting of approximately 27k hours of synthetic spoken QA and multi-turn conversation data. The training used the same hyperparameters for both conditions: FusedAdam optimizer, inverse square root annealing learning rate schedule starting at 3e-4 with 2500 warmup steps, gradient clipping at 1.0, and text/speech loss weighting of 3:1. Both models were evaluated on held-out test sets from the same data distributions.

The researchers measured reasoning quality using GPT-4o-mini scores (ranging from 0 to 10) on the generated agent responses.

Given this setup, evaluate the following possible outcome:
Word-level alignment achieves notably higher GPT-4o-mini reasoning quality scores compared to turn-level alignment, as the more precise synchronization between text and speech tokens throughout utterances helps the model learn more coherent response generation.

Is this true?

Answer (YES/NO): NO